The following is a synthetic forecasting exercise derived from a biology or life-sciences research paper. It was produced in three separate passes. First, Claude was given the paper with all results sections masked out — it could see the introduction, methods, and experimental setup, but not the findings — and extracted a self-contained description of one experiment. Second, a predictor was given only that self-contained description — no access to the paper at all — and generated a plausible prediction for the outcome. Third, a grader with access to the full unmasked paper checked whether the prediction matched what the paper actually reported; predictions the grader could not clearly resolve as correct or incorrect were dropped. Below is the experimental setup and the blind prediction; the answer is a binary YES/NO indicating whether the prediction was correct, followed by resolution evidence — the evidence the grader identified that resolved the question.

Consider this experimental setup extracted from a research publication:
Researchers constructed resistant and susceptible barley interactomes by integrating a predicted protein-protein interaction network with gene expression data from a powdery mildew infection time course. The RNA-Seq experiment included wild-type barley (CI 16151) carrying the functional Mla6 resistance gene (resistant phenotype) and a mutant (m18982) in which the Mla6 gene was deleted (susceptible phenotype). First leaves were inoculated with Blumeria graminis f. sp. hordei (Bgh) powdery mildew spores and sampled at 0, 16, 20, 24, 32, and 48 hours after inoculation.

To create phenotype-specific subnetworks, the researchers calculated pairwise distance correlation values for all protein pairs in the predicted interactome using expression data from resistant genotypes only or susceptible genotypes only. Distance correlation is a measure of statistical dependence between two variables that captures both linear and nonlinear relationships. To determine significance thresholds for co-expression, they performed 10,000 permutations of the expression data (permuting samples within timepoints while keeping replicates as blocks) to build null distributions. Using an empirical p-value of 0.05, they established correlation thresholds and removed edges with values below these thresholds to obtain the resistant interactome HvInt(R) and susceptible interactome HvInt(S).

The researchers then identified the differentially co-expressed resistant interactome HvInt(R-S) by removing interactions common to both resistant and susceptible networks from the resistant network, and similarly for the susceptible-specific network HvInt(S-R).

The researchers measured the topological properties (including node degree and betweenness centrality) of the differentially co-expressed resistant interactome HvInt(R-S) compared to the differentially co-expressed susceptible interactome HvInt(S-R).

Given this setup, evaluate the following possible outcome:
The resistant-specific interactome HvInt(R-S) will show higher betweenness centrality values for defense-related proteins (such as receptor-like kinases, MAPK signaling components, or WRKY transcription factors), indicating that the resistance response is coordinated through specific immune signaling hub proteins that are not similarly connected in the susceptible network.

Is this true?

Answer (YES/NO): NO